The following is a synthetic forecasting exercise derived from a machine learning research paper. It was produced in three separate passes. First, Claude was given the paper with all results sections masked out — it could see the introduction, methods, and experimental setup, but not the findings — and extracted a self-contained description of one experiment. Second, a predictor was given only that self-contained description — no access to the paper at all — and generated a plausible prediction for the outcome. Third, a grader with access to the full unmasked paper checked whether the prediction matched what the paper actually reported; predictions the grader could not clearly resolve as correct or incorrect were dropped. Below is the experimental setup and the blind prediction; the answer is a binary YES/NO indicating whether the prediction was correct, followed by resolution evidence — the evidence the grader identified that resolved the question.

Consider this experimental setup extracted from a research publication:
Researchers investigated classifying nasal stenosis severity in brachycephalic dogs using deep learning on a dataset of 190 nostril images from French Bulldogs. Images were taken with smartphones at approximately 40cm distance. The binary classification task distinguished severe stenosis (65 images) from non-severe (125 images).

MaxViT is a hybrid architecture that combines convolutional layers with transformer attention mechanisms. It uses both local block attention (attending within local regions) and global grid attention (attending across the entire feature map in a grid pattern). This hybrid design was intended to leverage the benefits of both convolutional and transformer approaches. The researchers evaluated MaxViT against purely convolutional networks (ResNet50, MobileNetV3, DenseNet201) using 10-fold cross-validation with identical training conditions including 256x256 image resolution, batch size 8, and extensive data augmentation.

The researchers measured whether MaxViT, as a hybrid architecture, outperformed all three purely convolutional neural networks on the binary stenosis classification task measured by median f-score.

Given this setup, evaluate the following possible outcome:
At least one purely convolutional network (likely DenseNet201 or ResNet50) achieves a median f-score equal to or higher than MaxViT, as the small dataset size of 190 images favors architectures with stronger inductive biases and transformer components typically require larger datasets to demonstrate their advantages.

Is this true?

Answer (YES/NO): YES